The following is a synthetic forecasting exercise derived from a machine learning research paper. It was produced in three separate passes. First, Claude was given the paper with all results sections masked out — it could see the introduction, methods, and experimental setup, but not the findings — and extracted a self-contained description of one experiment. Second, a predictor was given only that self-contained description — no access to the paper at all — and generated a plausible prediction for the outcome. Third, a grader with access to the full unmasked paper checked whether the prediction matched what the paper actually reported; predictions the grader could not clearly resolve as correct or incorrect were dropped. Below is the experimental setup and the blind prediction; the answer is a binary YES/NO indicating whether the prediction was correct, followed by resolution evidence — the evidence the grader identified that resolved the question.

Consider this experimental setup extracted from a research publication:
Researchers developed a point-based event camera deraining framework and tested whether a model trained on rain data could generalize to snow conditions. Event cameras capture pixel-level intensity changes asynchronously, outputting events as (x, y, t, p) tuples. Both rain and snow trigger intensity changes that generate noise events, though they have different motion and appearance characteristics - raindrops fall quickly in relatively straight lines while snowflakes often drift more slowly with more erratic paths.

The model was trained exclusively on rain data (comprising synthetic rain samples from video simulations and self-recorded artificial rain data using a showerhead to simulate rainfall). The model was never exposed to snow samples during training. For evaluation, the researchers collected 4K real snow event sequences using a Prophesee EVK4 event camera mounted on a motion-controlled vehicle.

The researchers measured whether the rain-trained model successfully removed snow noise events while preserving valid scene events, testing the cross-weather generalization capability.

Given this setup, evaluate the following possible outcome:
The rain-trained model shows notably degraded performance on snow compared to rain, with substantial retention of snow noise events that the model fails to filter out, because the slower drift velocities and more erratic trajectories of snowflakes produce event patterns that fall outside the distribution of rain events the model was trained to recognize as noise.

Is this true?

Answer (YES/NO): NO